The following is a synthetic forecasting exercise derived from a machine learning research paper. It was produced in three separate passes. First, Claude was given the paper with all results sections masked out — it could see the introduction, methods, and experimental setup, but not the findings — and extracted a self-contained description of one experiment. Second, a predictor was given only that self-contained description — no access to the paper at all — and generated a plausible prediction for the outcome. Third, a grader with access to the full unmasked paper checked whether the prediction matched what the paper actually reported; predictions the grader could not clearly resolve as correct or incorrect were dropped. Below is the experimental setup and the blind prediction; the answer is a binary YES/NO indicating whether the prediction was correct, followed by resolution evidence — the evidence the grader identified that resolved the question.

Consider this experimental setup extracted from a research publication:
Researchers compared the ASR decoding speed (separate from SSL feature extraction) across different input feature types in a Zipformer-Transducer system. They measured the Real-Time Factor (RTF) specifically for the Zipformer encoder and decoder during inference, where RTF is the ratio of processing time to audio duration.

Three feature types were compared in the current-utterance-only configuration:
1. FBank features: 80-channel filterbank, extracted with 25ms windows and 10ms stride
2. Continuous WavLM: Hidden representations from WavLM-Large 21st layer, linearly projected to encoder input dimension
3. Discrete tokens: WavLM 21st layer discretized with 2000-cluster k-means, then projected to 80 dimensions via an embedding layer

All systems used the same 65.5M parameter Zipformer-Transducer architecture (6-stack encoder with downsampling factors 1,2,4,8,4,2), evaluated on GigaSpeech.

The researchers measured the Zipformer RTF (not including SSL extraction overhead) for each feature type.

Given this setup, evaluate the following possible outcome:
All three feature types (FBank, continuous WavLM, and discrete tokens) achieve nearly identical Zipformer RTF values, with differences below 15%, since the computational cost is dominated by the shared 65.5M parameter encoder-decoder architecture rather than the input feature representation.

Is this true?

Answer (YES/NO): YES